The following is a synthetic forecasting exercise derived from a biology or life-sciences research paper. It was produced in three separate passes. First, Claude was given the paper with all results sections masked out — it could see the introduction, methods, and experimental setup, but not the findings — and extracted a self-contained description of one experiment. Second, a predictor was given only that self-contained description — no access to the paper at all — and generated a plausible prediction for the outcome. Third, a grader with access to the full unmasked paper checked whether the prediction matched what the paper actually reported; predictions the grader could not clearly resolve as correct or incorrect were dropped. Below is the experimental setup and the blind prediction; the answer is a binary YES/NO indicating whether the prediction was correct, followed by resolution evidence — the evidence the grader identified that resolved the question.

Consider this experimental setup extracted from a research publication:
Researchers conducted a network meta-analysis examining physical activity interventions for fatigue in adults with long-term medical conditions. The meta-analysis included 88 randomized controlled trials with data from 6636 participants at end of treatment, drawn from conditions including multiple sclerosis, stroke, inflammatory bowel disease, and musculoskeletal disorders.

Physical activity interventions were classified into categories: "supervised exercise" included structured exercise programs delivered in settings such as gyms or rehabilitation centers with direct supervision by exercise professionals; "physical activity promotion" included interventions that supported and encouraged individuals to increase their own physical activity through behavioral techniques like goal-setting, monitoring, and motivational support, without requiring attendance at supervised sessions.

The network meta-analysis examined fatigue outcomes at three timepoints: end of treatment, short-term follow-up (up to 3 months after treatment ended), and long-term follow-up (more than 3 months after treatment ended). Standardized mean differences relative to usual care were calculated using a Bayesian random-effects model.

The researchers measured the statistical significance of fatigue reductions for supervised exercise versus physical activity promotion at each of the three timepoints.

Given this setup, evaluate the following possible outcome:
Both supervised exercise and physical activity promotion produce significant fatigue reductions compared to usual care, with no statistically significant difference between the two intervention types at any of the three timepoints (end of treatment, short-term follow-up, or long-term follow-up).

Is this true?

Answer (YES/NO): NO